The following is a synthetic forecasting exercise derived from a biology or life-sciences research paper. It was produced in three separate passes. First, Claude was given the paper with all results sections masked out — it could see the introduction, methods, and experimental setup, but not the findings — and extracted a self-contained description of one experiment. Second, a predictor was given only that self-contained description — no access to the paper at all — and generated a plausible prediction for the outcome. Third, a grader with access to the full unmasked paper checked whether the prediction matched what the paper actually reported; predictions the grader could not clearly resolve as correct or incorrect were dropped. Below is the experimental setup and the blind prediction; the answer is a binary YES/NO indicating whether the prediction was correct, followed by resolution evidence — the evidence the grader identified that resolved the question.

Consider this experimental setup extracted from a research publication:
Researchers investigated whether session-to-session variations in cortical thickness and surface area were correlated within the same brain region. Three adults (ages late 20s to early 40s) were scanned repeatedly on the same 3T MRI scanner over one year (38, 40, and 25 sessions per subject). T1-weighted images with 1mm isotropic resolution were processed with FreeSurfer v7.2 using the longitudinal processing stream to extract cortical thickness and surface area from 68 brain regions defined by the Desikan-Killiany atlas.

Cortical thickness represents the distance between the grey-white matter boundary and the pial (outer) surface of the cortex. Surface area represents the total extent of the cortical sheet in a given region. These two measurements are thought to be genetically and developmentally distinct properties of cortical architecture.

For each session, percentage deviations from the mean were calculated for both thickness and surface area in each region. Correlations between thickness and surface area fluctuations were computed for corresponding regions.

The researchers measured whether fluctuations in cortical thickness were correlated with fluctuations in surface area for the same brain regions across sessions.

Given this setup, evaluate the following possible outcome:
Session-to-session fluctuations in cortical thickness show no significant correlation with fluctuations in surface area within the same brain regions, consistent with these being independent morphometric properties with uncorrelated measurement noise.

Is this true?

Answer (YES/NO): NO